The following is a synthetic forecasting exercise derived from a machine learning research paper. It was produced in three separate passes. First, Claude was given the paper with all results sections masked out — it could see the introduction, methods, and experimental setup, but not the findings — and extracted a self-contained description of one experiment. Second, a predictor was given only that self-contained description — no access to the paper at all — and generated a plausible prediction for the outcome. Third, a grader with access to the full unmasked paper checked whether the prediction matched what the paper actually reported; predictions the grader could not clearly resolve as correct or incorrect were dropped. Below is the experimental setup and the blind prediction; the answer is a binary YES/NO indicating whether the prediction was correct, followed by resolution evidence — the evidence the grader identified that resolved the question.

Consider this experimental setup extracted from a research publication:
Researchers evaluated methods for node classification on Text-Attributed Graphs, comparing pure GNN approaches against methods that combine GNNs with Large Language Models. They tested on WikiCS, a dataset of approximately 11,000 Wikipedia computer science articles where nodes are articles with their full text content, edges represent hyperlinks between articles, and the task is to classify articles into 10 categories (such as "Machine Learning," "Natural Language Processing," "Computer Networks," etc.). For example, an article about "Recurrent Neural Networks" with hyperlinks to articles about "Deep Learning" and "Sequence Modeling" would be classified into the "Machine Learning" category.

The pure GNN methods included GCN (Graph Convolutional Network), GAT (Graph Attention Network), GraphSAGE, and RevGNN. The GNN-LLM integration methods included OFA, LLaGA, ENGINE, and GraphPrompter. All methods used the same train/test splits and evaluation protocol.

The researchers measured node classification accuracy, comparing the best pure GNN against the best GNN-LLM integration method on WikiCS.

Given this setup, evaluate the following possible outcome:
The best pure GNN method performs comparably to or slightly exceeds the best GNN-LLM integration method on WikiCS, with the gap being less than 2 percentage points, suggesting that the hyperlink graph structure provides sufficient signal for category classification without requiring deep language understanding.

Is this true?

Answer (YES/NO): YES